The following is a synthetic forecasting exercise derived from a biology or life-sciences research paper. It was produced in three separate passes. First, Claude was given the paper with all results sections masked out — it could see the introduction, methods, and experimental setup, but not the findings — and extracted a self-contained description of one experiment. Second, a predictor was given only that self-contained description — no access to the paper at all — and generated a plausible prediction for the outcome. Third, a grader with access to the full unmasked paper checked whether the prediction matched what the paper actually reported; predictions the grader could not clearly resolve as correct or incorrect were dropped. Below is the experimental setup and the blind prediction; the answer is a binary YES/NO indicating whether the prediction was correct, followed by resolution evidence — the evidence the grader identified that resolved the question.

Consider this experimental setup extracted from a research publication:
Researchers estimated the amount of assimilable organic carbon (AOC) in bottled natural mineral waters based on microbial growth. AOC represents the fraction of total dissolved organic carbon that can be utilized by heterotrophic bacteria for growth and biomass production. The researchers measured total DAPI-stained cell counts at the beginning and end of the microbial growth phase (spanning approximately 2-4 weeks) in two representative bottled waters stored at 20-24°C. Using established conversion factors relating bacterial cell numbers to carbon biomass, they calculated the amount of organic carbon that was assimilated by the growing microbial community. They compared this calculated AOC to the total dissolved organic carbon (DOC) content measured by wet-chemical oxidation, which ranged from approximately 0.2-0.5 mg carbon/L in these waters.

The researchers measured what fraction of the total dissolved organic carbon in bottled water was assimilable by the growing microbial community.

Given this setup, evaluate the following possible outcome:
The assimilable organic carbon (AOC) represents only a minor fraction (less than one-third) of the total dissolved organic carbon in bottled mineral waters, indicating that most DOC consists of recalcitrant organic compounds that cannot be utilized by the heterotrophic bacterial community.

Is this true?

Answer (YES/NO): YES